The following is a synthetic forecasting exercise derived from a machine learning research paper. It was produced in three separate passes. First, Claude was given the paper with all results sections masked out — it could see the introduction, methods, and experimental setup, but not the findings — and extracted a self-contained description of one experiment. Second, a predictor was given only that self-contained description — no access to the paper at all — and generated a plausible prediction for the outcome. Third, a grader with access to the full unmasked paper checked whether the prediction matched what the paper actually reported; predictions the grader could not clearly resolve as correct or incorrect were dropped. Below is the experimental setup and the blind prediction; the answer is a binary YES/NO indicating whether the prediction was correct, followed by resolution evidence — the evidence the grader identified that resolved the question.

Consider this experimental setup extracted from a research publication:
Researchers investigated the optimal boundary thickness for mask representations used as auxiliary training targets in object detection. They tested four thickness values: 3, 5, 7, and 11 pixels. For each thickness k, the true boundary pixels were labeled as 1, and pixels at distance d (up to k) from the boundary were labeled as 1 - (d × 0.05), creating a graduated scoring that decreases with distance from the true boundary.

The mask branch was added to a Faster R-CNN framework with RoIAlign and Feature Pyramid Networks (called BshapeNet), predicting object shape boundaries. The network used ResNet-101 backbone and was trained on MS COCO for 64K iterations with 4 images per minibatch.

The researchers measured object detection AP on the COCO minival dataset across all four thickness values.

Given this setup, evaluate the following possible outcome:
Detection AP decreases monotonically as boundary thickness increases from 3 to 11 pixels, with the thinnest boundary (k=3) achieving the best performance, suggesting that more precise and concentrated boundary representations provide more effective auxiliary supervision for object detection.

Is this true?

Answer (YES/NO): NO